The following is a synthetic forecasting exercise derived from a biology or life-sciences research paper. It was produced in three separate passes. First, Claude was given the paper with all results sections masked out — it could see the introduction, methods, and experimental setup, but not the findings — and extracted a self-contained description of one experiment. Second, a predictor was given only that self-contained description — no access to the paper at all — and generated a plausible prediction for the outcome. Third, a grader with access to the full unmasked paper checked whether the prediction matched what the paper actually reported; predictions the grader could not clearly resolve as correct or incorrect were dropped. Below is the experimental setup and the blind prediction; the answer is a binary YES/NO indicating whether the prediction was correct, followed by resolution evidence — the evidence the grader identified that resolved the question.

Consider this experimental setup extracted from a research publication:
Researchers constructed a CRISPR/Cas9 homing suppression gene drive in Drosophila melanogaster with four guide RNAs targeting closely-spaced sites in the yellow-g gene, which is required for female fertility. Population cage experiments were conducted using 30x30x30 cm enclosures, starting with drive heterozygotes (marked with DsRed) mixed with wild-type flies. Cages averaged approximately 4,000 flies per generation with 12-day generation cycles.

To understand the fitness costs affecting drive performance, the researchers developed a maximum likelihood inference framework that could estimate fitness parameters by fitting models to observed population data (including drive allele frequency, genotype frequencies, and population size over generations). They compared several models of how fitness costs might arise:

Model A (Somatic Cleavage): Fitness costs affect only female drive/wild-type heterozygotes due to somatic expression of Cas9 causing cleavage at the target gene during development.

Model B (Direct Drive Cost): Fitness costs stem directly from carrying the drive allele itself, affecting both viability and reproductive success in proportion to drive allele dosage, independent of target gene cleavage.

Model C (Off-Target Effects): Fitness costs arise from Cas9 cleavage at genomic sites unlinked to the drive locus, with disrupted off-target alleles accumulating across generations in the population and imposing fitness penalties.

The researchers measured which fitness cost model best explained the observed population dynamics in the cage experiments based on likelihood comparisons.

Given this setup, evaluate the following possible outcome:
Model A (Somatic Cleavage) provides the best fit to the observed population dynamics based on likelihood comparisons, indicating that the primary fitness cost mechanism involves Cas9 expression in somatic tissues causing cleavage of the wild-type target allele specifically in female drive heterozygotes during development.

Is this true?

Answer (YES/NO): NO